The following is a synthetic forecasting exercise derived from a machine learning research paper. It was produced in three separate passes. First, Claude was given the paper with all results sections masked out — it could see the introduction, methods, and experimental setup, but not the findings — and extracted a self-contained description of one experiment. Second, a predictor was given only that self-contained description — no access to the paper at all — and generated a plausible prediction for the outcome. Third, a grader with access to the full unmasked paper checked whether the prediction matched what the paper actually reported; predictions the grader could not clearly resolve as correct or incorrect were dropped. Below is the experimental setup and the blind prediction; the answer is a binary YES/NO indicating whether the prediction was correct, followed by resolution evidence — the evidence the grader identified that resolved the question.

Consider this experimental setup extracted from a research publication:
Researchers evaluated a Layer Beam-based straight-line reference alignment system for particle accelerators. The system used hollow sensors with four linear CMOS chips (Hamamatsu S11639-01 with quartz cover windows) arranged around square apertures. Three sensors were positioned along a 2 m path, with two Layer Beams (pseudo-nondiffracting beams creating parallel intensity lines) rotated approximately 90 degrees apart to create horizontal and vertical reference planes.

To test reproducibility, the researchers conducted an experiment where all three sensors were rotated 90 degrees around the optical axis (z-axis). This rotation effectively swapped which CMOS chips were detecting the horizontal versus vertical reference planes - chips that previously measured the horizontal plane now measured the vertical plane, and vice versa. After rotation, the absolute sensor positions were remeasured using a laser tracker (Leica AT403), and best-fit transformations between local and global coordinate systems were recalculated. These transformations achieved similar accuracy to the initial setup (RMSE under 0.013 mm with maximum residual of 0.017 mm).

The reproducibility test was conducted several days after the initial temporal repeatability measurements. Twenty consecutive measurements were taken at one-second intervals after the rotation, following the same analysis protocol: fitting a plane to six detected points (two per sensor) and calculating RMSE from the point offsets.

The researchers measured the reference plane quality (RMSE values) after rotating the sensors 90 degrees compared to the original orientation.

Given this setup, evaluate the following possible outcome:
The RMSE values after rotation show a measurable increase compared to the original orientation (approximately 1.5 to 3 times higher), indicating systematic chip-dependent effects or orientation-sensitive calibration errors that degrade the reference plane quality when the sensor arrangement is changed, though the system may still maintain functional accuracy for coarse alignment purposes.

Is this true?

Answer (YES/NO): NO